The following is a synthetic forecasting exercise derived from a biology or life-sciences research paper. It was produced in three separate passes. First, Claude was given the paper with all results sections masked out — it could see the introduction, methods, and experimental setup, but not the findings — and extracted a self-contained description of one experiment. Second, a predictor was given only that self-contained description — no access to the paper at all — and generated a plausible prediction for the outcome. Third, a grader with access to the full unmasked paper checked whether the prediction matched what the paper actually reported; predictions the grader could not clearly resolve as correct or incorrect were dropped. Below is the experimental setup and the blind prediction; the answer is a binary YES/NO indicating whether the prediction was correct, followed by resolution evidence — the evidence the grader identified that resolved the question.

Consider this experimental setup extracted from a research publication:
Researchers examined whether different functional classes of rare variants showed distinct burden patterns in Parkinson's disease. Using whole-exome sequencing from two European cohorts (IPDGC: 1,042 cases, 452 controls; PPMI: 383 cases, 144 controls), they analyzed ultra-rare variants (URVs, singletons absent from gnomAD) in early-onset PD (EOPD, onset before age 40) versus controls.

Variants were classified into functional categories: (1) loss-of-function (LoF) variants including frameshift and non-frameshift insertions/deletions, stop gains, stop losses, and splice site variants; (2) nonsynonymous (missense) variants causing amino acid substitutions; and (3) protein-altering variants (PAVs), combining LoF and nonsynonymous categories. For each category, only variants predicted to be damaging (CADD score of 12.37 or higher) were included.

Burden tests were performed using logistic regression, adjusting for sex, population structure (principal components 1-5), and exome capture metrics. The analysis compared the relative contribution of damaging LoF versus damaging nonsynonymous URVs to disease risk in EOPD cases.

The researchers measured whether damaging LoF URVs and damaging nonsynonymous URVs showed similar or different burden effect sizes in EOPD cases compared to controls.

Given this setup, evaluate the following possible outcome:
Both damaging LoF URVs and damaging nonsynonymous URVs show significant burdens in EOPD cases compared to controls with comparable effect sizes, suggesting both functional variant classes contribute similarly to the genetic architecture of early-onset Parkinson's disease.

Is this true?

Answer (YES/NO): NO